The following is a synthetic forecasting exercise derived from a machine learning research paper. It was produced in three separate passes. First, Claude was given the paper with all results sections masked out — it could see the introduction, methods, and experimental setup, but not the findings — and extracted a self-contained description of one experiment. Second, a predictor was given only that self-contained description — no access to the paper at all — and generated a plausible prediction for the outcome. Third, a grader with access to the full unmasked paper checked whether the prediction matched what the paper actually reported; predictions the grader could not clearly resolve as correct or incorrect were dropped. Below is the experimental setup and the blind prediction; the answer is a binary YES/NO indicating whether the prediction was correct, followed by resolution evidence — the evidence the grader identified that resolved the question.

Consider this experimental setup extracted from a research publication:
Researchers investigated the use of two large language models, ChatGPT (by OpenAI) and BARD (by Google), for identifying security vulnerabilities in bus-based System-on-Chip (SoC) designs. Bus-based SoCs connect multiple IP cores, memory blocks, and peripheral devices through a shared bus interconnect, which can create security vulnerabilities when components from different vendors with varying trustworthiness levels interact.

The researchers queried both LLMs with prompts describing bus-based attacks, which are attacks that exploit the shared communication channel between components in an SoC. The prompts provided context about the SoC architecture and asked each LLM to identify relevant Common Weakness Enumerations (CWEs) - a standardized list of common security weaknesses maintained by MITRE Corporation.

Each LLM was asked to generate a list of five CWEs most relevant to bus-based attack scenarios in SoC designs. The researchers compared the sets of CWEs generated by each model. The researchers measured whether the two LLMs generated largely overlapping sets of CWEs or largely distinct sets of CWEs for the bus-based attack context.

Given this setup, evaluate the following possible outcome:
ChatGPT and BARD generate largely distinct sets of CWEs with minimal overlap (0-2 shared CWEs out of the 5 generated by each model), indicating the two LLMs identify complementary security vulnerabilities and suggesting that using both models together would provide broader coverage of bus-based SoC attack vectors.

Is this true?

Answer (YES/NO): YES